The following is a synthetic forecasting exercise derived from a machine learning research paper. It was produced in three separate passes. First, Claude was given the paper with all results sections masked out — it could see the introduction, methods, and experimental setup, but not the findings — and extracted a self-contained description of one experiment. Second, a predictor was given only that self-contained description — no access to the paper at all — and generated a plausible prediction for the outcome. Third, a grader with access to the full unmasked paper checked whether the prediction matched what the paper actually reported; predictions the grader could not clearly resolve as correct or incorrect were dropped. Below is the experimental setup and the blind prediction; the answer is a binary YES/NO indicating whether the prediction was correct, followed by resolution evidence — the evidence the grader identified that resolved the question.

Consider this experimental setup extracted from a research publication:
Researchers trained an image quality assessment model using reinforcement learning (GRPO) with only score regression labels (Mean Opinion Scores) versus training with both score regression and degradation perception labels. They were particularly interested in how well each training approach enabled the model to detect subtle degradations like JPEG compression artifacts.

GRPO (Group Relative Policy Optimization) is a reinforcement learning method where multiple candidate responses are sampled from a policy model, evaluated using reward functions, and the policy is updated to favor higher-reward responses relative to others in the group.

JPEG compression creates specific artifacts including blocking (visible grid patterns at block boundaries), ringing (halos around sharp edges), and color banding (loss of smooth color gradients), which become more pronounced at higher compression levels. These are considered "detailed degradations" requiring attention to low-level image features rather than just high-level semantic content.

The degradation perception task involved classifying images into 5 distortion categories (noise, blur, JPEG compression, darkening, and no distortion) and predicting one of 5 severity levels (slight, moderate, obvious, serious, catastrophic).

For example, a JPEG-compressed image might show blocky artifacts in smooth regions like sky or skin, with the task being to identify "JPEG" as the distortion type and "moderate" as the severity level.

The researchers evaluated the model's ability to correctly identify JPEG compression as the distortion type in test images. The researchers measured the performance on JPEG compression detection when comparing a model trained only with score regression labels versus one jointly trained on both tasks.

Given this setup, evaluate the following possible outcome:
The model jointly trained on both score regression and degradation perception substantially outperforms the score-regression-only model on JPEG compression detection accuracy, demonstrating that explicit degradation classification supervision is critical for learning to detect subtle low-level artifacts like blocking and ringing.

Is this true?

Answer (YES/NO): YES